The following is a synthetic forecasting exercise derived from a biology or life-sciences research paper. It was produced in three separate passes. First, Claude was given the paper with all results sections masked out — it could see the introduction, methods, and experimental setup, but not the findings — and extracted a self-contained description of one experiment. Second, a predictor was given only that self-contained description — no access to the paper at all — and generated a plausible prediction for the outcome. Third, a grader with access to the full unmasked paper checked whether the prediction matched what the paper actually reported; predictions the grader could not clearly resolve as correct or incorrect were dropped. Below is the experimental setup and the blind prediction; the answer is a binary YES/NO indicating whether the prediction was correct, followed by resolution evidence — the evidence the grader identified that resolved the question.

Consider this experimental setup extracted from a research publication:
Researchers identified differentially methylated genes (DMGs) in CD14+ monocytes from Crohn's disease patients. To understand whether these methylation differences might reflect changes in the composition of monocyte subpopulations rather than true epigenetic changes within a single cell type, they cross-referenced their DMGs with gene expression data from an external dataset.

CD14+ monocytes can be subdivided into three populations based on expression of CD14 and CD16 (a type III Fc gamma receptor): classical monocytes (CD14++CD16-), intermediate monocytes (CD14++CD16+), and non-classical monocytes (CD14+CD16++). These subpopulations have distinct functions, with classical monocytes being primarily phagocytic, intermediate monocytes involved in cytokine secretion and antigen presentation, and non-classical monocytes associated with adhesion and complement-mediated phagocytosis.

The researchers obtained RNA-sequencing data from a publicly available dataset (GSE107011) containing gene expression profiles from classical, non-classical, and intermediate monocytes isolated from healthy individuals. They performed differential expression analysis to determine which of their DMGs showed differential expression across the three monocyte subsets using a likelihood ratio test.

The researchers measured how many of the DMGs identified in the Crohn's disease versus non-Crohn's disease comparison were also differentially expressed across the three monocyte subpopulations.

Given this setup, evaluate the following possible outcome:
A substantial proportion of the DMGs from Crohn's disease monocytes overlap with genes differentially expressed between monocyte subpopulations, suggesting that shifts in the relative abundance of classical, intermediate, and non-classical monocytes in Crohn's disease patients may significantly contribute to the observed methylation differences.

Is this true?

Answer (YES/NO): YES